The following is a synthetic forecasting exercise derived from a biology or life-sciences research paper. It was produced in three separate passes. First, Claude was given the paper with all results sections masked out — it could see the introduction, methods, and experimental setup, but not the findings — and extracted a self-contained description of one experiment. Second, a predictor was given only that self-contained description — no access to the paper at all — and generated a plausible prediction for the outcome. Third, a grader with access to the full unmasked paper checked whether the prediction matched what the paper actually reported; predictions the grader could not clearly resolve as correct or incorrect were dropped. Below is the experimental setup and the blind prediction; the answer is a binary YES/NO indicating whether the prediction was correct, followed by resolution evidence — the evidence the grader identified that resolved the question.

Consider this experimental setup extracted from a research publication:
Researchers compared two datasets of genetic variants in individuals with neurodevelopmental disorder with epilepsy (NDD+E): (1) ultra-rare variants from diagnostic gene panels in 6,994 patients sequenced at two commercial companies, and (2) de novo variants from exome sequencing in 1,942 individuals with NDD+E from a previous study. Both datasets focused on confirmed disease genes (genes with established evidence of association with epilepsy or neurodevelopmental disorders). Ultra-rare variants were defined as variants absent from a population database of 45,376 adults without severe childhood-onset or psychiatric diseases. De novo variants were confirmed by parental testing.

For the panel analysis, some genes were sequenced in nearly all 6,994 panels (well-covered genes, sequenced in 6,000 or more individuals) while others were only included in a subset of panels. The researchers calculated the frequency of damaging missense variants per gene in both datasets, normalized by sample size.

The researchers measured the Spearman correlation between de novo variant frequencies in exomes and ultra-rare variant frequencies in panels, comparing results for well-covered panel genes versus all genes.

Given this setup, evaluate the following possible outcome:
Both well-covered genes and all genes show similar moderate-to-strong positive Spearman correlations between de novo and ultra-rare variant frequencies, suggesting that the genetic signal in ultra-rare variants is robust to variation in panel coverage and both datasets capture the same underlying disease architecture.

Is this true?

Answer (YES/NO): NO